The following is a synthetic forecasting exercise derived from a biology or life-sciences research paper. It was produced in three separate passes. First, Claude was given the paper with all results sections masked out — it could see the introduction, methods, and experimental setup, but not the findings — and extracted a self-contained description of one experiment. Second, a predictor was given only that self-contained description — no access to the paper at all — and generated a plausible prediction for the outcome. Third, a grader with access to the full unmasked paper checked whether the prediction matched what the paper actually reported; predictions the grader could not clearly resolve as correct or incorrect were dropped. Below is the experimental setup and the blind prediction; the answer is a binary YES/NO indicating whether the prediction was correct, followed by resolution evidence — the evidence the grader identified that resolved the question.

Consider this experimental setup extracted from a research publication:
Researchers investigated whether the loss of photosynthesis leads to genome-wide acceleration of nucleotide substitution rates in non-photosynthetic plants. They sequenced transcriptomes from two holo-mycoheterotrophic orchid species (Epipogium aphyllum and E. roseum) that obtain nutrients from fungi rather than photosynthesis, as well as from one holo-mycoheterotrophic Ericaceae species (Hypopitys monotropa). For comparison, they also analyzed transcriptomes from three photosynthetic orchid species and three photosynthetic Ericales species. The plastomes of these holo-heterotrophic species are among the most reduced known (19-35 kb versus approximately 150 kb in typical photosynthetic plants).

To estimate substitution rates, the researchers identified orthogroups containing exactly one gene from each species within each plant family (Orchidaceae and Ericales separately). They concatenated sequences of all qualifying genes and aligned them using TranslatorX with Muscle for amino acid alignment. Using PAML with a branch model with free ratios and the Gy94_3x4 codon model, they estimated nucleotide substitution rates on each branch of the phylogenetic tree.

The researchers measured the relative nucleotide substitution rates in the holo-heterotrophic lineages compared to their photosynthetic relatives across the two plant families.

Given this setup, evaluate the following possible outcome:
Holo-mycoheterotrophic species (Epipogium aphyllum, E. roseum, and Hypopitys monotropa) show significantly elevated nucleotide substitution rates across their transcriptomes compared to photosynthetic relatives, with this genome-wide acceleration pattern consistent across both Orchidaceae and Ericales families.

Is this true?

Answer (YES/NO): NO